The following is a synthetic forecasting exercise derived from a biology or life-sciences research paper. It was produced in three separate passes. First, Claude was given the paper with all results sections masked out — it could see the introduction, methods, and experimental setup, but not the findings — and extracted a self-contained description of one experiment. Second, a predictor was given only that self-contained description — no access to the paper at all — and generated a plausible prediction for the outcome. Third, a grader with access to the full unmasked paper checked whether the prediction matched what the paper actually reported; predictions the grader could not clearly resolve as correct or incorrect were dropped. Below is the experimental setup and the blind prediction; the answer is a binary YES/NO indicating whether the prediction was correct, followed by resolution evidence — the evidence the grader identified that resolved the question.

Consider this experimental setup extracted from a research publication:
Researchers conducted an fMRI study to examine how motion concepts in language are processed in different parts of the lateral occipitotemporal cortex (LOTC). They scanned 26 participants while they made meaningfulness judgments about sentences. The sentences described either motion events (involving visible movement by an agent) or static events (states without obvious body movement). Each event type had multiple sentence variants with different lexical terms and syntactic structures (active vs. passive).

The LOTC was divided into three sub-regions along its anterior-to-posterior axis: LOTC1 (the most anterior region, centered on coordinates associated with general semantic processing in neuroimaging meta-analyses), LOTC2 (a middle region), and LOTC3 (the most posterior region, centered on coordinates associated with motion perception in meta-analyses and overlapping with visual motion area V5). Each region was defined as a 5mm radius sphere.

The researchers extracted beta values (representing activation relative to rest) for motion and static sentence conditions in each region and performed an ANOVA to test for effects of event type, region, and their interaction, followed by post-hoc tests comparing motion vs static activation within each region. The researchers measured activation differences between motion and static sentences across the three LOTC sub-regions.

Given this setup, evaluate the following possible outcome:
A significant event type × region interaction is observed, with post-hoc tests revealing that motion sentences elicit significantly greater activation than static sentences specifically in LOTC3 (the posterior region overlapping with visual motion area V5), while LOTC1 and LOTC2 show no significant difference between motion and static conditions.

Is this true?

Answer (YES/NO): NO